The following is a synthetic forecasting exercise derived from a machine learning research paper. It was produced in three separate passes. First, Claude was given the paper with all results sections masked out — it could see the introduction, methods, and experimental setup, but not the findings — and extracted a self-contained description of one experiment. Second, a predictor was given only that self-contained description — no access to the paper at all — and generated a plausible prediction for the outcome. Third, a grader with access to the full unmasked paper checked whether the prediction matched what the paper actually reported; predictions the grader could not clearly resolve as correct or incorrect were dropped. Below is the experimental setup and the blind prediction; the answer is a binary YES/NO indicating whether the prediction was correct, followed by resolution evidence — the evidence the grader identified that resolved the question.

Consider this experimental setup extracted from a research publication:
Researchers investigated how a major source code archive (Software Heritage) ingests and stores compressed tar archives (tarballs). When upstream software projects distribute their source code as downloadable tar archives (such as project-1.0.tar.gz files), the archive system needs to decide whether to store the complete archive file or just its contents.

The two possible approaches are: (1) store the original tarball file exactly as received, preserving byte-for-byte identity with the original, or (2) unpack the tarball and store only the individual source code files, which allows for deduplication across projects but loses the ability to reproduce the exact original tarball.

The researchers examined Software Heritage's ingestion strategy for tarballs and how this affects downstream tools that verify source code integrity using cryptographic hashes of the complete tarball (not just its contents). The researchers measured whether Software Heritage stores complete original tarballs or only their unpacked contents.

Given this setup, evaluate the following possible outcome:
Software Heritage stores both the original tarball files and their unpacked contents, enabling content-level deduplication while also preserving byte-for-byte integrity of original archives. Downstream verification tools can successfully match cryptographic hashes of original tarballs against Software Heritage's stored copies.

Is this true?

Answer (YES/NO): NO